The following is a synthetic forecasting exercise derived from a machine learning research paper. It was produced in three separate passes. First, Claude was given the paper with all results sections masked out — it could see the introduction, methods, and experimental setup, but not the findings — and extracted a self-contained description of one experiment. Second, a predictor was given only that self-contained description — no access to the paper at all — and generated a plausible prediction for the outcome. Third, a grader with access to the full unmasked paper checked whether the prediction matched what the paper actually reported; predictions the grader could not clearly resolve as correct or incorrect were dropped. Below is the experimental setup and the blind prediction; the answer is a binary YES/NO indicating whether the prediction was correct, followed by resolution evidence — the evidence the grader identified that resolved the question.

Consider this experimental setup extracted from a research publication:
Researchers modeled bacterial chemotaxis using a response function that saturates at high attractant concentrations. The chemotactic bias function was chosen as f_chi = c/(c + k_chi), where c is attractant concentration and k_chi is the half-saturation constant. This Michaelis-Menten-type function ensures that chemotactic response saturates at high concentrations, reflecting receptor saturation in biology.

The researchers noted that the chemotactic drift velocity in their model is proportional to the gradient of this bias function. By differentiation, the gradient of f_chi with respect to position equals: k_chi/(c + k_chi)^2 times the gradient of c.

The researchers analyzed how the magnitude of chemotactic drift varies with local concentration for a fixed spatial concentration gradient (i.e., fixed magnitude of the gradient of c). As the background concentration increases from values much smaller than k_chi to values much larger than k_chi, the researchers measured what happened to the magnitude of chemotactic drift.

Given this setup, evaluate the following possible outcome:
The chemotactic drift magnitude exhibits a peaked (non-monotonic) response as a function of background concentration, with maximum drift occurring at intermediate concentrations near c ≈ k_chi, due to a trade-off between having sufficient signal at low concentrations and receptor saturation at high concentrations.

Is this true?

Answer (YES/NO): NO